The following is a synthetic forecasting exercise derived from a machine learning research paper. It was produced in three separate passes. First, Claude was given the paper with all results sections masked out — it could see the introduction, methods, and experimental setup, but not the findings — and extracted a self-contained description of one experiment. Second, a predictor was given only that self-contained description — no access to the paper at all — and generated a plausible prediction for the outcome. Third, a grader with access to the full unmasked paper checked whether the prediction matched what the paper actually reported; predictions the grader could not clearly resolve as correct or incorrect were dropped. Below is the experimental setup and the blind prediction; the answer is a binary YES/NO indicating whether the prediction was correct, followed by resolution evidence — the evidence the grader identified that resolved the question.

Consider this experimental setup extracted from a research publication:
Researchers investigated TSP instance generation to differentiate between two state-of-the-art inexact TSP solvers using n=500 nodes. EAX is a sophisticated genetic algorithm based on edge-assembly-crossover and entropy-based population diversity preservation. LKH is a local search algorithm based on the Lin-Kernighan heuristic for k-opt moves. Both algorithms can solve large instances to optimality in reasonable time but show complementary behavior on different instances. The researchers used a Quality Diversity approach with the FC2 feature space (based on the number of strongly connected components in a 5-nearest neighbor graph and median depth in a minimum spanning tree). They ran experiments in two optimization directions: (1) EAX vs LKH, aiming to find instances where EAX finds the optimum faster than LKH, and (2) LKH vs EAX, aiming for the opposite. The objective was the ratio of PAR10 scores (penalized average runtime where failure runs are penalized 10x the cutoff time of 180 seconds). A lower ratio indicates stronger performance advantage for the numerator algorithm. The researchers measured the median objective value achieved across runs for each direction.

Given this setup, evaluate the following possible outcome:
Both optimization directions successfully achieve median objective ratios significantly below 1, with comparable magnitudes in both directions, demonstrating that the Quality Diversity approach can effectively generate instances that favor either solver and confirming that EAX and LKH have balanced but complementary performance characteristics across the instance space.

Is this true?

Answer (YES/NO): NO